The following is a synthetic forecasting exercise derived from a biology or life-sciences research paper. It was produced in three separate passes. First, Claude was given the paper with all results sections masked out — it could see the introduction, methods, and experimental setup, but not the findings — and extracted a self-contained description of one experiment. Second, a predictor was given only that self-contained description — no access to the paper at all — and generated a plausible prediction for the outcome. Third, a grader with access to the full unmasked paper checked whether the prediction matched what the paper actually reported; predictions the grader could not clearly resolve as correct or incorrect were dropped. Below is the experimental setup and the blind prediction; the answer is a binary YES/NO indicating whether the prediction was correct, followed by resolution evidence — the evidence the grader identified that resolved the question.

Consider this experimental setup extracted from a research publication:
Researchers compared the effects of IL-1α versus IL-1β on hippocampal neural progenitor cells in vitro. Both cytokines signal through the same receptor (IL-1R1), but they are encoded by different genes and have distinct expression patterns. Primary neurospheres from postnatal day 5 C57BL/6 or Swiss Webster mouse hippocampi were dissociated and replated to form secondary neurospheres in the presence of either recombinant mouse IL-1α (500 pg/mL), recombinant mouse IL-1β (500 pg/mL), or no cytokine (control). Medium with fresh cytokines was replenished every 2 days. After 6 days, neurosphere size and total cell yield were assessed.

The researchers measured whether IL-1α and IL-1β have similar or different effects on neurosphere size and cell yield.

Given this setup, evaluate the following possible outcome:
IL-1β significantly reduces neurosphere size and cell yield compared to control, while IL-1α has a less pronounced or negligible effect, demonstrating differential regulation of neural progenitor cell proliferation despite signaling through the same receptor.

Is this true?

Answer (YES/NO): NO